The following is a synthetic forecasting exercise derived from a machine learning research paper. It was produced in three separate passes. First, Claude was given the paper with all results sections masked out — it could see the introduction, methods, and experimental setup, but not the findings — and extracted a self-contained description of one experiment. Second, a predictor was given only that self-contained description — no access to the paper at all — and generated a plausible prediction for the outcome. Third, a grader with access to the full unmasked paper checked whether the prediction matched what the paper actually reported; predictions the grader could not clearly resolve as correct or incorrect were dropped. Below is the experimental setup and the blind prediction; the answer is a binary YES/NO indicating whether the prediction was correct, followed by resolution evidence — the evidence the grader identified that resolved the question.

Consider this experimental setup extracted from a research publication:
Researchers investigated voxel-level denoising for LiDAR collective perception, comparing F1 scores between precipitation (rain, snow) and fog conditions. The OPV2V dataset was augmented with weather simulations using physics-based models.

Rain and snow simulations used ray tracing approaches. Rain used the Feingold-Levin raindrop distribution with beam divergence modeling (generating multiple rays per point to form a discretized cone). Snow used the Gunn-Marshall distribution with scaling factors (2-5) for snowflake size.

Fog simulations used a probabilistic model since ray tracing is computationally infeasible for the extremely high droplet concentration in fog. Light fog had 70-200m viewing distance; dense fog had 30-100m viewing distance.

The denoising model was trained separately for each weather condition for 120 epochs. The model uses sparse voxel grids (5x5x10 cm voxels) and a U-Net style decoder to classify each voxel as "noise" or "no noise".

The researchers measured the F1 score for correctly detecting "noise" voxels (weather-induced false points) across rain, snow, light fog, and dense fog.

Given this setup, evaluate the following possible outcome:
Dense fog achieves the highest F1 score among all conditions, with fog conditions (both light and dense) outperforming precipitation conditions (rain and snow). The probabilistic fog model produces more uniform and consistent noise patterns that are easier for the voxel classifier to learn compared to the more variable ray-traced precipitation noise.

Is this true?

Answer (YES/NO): NO